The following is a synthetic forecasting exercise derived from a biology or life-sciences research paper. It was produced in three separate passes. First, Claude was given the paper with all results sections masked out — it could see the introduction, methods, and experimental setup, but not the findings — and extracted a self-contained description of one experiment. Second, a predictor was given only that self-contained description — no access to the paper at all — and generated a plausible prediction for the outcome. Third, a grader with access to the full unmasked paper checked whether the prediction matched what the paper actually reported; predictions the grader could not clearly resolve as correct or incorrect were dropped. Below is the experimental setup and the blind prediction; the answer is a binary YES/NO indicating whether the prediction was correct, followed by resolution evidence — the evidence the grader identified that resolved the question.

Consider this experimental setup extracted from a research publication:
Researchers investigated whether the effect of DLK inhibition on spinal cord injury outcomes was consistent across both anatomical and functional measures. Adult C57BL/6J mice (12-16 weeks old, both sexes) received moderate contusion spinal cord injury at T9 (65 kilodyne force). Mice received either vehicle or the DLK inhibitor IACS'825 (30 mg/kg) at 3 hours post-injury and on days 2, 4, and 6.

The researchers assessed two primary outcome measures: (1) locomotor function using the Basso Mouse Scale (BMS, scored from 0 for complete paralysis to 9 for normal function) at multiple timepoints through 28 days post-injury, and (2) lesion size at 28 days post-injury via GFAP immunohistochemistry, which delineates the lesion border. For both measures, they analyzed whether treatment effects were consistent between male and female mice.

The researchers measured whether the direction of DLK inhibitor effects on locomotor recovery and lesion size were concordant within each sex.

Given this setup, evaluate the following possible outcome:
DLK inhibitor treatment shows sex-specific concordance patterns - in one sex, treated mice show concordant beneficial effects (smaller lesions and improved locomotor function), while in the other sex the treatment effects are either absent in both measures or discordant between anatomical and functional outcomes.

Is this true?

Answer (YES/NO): NO